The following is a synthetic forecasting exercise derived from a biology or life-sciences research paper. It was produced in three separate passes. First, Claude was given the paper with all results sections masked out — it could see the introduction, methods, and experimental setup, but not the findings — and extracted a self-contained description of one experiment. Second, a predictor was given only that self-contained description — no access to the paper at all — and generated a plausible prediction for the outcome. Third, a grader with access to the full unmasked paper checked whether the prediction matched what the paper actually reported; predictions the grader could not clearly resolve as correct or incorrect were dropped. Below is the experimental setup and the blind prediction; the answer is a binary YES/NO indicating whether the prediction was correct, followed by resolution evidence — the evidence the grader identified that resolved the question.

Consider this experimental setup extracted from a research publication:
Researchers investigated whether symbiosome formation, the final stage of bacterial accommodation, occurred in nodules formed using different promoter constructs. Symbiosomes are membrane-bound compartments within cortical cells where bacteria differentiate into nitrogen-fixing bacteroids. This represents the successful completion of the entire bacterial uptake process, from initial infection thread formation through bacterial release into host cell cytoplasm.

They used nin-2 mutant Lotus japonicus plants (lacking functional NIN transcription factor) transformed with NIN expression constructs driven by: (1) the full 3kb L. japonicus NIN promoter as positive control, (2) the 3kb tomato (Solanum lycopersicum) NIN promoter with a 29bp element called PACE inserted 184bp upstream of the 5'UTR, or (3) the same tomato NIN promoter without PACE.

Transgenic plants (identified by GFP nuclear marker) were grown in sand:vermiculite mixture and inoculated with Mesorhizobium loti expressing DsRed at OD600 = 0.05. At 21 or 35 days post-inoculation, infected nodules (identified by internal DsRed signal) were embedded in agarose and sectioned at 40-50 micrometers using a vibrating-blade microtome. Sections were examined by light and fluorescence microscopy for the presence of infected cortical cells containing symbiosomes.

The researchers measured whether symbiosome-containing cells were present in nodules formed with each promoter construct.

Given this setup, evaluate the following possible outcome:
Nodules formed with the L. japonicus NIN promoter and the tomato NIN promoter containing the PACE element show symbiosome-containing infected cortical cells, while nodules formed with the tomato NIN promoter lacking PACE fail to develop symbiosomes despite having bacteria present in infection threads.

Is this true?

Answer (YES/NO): NO